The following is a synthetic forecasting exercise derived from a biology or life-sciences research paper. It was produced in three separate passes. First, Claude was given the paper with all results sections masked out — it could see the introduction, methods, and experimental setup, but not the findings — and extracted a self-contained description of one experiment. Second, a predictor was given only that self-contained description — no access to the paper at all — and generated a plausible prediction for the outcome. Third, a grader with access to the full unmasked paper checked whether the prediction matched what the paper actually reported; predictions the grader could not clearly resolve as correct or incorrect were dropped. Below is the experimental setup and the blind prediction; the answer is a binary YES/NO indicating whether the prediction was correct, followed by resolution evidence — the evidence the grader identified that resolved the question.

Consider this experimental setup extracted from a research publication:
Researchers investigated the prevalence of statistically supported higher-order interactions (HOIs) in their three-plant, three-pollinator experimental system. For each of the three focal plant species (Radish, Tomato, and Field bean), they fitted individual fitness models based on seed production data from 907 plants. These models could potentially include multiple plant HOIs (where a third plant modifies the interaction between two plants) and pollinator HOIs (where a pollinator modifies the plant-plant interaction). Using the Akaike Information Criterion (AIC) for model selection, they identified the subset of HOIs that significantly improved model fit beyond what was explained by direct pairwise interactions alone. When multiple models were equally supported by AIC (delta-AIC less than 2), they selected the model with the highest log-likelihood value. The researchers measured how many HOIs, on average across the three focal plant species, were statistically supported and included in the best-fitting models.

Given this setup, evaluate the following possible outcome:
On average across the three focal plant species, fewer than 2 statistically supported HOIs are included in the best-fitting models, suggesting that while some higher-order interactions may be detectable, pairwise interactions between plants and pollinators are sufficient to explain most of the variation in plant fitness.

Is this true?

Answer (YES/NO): NO